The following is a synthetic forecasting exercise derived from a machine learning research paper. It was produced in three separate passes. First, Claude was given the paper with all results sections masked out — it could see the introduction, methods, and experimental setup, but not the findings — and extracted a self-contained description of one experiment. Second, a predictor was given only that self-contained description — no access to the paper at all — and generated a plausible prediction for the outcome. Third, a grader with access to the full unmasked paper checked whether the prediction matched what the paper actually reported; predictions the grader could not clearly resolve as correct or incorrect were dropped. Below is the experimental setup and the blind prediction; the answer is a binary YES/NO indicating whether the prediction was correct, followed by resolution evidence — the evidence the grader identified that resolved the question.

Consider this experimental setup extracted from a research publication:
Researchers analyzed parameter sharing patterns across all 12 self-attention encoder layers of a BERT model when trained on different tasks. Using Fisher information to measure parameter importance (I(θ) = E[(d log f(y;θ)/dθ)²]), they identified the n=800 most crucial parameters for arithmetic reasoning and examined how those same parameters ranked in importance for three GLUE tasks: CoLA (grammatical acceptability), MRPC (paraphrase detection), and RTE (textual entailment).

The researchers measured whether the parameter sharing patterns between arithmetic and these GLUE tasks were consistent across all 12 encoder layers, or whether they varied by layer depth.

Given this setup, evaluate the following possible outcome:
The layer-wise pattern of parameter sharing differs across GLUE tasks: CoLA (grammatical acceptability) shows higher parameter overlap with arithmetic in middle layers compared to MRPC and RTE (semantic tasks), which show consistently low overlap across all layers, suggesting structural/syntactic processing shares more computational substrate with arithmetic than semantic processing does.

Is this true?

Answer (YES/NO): NO